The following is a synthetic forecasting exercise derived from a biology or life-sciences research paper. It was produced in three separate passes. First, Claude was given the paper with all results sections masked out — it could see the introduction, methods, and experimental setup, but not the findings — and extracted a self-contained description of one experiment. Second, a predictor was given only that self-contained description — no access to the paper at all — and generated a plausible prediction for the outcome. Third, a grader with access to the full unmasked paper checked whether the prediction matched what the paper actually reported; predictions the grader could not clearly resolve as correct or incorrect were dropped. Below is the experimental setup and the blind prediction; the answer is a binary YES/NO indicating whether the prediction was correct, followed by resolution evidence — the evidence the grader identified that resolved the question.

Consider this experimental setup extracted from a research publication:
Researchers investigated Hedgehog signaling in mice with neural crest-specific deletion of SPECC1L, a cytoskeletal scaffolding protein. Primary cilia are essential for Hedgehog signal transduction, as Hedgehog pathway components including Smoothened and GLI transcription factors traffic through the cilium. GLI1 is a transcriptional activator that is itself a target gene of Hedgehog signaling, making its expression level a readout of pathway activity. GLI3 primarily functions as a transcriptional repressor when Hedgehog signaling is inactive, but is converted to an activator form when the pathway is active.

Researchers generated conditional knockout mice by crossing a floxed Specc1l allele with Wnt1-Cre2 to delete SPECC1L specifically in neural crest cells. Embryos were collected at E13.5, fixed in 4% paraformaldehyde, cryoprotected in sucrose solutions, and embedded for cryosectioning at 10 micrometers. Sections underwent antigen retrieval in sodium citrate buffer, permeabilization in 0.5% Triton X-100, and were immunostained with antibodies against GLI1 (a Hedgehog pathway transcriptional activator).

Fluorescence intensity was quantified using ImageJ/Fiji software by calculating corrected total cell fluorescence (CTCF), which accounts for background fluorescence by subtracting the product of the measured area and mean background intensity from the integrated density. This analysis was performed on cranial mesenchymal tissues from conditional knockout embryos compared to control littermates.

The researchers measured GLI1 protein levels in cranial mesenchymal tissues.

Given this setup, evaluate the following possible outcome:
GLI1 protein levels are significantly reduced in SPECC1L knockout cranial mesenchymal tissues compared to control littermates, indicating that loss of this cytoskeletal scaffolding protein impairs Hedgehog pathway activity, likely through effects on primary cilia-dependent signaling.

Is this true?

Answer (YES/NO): NO